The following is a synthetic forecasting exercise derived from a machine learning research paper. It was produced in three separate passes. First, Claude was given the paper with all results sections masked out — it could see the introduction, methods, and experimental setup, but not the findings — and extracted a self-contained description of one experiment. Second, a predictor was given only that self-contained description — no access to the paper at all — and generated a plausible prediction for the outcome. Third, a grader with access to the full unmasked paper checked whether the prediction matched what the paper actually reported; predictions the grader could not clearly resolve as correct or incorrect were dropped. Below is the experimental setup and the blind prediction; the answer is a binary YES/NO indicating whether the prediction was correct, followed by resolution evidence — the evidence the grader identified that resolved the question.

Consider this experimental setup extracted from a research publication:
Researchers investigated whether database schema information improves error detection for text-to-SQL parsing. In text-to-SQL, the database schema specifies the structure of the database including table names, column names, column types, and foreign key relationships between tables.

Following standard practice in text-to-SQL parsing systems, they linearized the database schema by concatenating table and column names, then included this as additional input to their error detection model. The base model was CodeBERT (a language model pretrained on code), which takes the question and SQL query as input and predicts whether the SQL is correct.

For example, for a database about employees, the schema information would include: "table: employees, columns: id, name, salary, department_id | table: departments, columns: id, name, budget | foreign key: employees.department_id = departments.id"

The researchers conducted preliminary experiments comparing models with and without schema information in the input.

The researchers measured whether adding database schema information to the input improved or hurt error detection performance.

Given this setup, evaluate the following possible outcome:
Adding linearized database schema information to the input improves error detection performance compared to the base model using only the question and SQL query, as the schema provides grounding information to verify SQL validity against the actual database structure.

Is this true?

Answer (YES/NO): NO